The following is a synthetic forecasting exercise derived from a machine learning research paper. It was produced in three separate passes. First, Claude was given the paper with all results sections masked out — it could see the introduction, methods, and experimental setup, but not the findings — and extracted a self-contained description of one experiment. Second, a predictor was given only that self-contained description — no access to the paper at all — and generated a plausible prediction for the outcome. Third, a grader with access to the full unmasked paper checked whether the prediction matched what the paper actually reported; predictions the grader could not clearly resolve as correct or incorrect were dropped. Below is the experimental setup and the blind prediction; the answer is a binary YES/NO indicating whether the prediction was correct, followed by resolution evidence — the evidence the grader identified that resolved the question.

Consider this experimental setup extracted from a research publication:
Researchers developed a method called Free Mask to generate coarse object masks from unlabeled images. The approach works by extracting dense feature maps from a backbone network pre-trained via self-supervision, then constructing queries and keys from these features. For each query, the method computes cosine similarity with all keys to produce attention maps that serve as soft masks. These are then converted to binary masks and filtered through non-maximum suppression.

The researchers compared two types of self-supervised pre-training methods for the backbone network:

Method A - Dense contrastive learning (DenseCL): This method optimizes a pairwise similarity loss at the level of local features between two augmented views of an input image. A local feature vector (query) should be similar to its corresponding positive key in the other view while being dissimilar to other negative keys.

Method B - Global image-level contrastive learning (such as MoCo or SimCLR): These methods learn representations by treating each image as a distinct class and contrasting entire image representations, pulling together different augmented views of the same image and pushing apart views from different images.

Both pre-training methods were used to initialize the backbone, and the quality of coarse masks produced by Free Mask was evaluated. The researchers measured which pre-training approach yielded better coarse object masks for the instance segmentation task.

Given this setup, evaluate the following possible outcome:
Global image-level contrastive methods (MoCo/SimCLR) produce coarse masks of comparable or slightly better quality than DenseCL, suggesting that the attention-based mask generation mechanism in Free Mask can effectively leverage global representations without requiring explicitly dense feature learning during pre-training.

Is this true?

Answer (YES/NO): NO